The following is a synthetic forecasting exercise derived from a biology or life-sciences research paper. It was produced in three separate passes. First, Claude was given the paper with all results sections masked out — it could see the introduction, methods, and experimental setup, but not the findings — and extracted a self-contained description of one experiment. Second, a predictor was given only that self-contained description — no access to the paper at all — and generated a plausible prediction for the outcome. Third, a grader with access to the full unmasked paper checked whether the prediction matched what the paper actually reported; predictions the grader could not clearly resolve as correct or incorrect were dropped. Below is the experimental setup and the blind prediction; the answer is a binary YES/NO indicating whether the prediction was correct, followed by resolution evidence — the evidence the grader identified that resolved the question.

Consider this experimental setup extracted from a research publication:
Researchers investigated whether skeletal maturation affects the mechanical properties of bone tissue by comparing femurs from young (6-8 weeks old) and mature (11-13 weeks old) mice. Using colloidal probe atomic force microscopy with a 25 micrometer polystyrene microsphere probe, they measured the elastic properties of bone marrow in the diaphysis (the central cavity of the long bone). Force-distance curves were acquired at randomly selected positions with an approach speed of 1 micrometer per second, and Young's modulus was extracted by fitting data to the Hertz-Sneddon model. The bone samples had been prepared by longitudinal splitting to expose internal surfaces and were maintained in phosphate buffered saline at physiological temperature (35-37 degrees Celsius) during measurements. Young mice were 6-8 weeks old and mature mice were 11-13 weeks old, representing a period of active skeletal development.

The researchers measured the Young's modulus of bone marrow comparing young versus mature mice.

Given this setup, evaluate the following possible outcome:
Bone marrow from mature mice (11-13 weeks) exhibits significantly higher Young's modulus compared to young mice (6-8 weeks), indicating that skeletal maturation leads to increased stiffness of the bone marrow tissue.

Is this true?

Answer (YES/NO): NO